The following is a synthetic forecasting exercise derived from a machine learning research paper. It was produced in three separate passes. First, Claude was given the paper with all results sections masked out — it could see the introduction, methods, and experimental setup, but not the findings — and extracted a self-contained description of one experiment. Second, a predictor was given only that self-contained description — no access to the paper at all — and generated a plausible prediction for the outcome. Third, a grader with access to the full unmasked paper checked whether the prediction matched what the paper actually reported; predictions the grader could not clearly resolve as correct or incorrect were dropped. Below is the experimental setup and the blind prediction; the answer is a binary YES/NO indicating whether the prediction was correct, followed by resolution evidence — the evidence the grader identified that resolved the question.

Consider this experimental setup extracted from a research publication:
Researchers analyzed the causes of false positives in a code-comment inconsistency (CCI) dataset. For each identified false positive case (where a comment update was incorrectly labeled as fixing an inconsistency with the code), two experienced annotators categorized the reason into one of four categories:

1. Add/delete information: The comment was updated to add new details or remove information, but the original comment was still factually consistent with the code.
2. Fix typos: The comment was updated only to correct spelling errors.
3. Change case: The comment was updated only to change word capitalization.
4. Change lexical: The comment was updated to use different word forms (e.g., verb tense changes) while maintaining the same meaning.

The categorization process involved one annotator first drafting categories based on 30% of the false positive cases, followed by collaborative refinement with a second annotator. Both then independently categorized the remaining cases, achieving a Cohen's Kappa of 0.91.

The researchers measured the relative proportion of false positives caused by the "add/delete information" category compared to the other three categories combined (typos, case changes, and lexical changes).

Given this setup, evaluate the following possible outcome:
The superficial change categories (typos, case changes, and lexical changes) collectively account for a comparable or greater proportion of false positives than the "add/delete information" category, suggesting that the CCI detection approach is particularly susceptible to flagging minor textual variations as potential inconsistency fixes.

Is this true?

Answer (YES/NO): NO